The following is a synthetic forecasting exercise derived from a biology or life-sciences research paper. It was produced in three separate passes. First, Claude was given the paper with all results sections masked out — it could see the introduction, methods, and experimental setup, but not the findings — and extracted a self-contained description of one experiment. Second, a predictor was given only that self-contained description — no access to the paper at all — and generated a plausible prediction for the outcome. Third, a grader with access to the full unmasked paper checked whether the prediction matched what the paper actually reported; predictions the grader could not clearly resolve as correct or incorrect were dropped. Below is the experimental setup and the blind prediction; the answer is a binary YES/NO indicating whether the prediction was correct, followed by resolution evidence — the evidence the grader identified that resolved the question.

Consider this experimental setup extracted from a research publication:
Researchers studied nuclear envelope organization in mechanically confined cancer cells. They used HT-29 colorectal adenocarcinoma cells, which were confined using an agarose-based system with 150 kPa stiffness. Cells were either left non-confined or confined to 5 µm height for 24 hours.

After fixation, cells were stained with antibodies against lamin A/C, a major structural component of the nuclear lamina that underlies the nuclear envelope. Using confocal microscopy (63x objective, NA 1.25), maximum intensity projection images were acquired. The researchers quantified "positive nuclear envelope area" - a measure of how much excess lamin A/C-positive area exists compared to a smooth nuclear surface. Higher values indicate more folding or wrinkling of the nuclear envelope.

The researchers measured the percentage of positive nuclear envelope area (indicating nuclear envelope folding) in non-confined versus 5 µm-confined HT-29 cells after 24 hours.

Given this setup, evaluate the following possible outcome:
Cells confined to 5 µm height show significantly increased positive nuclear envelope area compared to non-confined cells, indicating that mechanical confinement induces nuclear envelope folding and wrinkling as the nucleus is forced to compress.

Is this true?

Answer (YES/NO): NO